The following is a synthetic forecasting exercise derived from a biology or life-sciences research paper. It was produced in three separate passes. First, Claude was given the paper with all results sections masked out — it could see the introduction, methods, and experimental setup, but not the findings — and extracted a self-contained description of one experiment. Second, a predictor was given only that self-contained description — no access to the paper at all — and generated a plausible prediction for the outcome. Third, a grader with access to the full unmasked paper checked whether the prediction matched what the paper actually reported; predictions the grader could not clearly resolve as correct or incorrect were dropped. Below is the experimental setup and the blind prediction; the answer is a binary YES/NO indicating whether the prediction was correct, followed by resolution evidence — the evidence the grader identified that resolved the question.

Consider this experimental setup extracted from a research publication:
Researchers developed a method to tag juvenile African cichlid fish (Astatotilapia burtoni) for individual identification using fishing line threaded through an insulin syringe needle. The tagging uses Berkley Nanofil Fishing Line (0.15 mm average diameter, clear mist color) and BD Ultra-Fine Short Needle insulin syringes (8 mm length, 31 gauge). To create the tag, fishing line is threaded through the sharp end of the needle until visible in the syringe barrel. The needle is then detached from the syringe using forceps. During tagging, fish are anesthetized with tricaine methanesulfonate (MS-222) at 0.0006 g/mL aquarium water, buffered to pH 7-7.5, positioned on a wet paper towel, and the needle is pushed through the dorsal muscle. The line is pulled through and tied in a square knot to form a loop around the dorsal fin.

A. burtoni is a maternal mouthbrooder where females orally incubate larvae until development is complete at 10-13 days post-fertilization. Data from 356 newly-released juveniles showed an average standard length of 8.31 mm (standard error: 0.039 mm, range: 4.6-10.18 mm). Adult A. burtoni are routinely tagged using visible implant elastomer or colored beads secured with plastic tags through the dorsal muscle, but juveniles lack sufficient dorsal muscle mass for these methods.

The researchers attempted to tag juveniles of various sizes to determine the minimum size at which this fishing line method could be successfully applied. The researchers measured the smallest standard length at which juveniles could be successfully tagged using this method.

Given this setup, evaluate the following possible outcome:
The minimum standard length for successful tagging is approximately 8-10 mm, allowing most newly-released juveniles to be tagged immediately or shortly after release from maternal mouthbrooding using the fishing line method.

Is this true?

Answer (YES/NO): NO